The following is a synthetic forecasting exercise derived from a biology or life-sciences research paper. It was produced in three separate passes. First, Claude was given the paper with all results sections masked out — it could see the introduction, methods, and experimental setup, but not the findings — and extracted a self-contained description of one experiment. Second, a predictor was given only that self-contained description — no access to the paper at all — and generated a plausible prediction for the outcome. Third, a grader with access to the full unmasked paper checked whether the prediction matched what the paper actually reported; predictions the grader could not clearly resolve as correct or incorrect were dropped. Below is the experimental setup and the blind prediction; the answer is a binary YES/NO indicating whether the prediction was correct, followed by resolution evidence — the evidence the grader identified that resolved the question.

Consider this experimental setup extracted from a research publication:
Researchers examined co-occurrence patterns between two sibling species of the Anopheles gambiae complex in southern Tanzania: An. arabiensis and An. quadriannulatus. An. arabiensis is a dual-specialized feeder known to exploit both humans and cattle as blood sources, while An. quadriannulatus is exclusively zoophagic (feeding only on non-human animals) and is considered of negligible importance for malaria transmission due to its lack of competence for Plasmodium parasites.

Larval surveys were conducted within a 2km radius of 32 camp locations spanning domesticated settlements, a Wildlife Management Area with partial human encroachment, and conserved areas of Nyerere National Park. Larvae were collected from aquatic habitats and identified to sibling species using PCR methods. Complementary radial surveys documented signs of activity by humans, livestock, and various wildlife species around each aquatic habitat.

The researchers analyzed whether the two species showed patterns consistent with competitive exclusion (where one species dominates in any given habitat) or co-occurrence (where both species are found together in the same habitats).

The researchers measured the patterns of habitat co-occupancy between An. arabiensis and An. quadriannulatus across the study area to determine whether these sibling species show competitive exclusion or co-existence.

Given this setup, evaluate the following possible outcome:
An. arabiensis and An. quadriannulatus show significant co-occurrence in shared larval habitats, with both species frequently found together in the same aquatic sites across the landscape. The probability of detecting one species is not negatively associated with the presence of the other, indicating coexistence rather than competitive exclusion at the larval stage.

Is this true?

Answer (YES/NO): NO